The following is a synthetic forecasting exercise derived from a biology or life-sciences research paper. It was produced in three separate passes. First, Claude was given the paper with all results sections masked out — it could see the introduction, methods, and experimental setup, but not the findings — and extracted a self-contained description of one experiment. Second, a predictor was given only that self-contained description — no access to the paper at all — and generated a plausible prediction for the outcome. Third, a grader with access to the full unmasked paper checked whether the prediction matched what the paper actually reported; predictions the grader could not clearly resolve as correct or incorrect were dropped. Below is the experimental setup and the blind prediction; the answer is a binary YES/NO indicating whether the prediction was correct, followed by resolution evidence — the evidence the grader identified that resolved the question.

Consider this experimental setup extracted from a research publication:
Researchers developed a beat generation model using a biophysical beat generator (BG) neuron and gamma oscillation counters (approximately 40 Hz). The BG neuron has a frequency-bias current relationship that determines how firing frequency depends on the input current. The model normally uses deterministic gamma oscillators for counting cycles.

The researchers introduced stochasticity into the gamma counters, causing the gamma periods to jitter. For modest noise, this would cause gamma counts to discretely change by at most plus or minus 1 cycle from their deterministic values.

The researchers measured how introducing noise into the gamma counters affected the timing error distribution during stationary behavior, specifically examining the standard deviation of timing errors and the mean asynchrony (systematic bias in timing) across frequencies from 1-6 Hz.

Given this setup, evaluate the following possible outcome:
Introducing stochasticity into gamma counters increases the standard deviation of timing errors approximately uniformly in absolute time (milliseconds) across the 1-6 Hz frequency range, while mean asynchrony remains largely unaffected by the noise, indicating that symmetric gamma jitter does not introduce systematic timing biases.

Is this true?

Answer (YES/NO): NO